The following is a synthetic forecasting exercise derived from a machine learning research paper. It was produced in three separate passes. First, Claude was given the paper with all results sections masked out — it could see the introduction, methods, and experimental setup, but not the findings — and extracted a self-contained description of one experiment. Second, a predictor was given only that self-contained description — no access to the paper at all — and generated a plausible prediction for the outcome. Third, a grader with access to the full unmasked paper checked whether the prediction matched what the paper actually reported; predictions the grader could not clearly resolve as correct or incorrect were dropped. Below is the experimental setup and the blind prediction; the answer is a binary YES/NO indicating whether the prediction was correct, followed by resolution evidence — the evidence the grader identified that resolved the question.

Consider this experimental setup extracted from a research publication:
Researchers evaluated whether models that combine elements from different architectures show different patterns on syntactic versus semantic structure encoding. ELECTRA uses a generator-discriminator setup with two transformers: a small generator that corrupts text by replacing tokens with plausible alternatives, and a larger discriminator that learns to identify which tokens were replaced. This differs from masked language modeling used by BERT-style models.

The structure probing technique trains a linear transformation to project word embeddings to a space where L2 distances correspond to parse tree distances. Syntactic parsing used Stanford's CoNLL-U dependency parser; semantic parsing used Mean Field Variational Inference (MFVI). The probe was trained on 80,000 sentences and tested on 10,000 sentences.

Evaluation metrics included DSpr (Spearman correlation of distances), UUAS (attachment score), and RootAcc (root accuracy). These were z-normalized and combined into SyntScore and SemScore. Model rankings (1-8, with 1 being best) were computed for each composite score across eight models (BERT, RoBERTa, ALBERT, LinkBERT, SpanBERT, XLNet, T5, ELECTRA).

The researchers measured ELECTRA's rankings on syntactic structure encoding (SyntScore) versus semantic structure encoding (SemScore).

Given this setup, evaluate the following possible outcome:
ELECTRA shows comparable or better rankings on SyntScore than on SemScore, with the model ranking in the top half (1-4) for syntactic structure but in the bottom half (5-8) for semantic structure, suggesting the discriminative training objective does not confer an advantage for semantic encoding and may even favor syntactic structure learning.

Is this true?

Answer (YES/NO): YES